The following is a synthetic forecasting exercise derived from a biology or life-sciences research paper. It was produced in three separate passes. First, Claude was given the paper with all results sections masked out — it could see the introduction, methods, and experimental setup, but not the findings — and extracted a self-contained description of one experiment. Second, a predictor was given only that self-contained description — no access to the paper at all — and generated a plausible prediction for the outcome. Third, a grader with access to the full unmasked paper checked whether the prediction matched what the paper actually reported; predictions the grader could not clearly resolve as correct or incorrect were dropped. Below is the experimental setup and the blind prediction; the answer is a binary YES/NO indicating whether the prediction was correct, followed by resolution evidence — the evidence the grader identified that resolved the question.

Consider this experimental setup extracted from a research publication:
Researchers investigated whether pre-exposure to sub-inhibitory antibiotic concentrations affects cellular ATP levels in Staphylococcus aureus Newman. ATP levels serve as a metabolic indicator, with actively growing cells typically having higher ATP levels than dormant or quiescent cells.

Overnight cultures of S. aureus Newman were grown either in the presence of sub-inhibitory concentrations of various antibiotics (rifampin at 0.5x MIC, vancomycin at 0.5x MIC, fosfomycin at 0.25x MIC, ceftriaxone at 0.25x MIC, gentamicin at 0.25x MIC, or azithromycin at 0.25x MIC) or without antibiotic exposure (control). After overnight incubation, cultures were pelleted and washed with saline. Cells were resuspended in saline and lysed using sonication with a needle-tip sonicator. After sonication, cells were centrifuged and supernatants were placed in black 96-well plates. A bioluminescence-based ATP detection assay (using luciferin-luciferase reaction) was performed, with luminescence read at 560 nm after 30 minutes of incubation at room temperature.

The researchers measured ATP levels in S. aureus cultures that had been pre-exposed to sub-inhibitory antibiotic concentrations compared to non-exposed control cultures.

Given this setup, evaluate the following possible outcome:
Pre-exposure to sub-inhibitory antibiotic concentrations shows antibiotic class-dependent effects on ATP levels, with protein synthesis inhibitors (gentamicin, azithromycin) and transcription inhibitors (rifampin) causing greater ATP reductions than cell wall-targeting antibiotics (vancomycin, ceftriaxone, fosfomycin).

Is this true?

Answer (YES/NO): NO